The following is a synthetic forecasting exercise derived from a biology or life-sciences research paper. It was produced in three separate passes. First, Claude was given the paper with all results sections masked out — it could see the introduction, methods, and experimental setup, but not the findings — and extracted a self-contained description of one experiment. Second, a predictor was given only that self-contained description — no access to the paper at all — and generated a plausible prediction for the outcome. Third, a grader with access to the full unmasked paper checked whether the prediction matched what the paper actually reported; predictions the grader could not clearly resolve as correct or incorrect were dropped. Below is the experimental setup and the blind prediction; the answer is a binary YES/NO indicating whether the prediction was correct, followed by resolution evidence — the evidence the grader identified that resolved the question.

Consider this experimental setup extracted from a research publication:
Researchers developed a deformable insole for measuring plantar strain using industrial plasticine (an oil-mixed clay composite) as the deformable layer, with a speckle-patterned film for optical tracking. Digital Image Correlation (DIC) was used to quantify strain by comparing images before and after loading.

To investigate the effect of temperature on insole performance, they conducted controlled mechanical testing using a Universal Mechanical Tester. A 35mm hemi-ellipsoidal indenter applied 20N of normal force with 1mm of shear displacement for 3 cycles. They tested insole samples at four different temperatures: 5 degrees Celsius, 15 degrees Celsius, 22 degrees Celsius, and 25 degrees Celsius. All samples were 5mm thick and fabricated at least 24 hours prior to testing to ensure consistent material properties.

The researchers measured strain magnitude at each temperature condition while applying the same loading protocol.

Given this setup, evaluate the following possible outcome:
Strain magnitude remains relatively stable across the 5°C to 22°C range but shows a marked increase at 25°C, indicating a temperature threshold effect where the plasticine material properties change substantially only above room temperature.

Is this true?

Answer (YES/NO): NO